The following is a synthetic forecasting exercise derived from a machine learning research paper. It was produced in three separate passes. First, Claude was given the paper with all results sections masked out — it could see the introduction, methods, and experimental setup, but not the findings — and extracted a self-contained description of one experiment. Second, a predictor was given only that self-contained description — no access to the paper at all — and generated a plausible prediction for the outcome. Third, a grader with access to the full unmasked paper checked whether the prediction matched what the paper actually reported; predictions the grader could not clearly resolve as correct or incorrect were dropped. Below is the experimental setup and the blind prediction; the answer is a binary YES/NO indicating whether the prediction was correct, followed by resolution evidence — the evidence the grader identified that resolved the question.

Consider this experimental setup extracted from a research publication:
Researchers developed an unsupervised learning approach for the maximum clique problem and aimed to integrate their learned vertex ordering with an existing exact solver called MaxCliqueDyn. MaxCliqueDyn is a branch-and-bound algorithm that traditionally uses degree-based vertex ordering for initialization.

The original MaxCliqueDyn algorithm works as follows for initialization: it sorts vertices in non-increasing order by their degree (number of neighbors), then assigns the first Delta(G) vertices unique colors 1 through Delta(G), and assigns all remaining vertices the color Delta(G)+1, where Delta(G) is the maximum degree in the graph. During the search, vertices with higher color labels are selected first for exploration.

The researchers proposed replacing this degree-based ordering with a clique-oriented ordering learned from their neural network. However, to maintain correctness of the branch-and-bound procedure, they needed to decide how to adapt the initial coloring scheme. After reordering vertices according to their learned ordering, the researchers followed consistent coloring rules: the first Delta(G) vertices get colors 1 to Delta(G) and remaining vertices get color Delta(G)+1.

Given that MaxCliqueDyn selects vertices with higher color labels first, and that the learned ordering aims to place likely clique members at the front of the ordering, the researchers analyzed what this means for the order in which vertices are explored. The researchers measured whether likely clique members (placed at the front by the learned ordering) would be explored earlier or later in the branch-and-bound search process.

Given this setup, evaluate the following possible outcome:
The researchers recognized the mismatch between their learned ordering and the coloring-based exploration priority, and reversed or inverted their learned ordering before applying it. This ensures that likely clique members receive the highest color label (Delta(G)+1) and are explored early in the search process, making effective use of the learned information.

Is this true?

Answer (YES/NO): NO